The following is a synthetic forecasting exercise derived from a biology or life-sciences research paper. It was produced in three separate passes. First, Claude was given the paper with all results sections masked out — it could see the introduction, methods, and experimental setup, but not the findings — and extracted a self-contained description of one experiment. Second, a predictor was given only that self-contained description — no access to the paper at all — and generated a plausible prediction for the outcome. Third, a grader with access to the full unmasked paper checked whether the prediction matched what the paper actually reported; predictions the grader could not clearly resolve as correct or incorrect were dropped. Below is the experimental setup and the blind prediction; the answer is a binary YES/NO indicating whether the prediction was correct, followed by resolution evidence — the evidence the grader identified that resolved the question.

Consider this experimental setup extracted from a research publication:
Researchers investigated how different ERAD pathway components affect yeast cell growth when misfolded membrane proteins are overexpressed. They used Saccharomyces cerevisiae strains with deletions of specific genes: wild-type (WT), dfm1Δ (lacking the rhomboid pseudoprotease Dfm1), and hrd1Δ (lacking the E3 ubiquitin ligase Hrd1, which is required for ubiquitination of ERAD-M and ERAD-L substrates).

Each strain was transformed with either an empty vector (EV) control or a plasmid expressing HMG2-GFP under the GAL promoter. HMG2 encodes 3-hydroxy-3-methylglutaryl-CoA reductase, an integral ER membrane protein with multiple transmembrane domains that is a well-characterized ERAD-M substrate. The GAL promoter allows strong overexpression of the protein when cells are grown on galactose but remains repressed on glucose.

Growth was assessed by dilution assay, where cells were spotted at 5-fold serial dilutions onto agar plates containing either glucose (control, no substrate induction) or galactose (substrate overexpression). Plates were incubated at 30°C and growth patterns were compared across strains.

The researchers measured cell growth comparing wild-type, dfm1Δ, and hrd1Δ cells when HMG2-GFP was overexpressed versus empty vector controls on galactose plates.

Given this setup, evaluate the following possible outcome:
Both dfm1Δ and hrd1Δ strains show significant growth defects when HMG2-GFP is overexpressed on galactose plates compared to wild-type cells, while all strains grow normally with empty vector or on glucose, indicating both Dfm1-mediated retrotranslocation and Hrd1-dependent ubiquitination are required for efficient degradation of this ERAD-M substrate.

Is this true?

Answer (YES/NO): NO